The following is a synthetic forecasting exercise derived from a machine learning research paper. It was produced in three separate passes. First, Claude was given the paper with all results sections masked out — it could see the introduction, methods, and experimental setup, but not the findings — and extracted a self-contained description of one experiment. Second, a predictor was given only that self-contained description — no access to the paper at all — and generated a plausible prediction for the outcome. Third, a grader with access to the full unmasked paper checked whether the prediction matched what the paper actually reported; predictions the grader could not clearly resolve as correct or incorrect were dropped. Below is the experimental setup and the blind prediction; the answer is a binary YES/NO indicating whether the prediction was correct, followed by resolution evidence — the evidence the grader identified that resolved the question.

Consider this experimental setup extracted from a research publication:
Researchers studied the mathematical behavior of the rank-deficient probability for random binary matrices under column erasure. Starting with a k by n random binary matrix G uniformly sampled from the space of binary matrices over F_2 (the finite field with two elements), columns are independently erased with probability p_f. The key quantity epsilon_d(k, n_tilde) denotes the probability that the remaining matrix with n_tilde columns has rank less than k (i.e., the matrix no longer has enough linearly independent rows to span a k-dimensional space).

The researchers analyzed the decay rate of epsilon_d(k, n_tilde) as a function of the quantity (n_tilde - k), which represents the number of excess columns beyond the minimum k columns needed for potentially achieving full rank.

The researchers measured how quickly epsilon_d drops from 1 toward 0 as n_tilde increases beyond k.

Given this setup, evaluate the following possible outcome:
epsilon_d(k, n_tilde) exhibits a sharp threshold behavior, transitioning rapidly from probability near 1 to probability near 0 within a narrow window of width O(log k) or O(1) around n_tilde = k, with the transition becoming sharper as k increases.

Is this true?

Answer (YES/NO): NO